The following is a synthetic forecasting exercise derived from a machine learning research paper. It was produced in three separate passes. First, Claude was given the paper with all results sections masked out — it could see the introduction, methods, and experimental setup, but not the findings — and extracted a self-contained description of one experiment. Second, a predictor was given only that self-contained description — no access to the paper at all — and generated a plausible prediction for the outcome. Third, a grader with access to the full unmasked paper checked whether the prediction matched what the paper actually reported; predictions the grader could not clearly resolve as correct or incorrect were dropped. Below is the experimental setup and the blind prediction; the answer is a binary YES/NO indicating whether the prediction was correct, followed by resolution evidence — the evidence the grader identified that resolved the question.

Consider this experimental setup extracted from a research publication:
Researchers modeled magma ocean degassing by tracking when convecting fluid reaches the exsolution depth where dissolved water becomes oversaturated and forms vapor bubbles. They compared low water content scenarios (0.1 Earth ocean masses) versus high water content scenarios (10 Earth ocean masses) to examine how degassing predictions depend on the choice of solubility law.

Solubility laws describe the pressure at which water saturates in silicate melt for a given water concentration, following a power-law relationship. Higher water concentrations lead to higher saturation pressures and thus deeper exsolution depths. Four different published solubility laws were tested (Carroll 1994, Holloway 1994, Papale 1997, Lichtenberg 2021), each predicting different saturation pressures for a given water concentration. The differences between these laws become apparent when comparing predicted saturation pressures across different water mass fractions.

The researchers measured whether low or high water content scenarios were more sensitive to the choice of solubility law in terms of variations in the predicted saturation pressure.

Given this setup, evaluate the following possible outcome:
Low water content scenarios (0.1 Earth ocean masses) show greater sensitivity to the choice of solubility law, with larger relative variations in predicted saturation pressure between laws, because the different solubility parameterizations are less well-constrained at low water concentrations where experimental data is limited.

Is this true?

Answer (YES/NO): YES